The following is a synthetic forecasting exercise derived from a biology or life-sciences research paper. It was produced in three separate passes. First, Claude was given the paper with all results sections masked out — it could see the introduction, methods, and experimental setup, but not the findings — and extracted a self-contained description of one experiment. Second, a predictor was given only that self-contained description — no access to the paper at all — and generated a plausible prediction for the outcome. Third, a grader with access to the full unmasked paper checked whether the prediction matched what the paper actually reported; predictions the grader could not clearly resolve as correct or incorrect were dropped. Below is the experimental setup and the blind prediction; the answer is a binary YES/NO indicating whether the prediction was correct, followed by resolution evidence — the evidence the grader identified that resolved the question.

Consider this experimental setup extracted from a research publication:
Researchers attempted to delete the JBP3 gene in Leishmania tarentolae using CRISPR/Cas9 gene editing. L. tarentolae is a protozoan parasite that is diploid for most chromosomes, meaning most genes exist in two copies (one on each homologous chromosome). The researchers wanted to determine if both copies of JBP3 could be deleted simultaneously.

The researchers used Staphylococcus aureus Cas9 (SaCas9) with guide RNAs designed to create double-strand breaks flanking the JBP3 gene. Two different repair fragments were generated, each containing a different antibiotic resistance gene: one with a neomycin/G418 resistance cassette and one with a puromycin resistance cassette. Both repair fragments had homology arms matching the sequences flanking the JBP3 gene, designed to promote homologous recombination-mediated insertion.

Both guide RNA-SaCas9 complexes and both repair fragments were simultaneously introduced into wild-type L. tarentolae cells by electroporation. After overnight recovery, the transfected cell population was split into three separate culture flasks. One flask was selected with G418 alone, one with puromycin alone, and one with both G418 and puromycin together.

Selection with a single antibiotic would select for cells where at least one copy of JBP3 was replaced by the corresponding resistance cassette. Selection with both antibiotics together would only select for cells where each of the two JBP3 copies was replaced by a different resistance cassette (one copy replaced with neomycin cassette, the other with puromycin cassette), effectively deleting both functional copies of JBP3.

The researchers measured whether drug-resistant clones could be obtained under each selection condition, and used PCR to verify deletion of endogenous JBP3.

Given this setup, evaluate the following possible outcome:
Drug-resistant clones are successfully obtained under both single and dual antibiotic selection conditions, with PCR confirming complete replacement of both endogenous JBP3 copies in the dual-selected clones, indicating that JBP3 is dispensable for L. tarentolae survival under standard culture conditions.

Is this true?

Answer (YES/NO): NO